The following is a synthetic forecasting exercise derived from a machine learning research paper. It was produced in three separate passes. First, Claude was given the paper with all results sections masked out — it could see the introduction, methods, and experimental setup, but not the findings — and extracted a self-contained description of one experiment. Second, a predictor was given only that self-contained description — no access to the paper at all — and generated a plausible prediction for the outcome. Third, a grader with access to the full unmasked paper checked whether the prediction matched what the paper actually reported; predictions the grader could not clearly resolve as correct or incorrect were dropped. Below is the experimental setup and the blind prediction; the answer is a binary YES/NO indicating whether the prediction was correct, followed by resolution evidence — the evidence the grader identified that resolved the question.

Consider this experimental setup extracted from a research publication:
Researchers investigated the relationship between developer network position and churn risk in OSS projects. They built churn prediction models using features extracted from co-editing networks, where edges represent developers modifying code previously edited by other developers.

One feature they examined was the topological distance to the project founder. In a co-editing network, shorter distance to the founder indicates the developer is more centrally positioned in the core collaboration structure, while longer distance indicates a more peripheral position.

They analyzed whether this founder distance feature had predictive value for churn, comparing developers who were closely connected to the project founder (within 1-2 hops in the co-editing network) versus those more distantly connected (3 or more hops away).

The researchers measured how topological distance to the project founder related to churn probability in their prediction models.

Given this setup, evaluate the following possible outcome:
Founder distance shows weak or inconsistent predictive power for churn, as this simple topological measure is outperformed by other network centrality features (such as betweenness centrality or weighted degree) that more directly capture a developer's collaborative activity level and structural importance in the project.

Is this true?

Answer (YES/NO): NO